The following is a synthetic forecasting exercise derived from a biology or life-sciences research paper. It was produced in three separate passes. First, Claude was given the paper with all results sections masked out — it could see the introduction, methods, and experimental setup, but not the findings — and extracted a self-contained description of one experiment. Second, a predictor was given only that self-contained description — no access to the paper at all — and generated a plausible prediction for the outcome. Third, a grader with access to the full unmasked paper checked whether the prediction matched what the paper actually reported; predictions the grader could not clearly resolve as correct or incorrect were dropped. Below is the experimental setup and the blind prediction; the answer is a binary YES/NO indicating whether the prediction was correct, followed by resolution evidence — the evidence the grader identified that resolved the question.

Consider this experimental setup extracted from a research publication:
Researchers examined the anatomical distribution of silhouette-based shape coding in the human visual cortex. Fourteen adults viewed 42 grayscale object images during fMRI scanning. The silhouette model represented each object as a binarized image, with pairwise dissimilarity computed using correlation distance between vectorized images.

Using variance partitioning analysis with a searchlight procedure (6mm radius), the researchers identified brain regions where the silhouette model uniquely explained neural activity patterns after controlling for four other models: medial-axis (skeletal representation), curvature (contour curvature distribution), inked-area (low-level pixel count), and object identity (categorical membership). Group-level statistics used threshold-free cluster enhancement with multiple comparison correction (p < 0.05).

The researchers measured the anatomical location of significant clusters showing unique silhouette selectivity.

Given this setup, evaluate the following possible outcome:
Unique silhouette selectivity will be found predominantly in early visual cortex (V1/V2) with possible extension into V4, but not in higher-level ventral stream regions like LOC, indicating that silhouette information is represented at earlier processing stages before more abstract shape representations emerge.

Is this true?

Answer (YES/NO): NO